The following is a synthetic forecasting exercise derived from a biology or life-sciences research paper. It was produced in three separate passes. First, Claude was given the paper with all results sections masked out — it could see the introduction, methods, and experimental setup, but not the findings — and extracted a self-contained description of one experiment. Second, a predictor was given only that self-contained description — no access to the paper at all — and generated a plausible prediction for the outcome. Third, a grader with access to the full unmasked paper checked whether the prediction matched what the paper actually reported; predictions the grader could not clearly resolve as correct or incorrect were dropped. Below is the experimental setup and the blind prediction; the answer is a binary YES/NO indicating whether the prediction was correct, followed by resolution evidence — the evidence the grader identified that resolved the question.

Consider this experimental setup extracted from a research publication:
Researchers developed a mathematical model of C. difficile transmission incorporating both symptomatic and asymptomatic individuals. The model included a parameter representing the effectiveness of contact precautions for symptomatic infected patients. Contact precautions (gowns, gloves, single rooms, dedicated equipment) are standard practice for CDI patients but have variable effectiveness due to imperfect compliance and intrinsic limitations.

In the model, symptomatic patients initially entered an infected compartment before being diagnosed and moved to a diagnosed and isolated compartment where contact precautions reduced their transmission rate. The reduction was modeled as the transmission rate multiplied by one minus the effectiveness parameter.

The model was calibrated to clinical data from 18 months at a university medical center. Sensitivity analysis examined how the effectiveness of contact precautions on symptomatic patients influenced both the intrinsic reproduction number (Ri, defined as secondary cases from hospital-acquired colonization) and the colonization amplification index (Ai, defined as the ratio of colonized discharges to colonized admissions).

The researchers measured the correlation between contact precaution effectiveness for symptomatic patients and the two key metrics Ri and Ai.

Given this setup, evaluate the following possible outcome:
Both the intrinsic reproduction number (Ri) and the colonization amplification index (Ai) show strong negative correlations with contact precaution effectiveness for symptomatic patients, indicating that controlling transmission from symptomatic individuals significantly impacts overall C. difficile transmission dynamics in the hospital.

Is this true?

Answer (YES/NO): NO